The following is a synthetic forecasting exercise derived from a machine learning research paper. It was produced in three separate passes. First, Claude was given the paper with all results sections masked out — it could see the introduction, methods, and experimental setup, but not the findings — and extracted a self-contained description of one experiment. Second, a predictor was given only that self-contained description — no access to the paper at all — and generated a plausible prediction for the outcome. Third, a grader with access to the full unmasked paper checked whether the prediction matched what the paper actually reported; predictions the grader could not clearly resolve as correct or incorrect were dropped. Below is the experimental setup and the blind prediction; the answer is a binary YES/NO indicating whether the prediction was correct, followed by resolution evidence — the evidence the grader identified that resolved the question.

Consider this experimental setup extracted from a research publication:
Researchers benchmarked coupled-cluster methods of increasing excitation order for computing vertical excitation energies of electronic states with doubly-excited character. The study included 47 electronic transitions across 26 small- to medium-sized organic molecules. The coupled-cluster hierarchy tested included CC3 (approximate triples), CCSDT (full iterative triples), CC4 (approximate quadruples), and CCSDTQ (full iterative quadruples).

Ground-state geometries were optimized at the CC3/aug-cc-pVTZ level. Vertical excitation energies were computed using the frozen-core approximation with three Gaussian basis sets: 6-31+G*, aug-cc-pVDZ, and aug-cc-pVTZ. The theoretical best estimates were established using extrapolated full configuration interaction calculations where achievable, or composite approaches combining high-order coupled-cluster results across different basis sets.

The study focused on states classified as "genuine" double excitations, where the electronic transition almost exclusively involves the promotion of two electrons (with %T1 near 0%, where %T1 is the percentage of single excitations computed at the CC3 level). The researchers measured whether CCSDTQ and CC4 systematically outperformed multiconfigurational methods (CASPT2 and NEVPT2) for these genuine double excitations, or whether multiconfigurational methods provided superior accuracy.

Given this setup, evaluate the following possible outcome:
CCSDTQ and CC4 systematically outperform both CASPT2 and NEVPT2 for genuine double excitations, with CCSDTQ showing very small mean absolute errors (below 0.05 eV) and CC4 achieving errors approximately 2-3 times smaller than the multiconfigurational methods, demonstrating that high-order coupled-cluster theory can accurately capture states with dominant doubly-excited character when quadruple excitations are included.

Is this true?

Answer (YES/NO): NO